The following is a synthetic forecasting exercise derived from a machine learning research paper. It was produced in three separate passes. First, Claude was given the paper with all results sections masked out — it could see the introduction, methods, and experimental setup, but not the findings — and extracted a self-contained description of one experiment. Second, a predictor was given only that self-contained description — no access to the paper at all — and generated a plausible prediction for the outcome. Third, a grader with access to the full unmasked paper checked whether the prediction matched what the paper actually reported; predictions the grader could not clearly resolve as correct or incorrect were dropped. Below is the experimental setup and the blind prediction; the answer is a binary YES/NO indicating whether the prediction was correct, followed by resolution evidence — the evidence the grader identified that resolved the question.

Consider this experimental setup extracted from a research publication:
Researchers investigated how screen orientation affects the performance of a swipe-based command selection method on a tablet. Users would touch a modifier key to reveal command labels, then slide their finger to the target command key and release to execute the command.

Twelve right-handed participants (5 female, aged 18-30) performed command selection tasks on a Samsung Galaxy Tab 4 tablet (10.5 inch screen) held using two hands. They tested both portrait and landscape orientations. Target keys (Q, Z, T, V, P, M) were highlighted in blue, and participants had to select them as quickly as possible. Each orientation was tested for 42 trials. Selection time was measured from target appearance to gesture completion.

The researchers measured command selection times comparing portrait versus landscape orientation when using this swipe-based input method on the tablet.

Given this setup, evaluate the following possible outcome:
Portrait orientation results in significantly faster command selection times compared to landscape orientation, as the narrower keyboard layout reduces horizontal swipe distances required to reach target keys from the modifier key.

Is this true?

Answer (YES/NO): NO